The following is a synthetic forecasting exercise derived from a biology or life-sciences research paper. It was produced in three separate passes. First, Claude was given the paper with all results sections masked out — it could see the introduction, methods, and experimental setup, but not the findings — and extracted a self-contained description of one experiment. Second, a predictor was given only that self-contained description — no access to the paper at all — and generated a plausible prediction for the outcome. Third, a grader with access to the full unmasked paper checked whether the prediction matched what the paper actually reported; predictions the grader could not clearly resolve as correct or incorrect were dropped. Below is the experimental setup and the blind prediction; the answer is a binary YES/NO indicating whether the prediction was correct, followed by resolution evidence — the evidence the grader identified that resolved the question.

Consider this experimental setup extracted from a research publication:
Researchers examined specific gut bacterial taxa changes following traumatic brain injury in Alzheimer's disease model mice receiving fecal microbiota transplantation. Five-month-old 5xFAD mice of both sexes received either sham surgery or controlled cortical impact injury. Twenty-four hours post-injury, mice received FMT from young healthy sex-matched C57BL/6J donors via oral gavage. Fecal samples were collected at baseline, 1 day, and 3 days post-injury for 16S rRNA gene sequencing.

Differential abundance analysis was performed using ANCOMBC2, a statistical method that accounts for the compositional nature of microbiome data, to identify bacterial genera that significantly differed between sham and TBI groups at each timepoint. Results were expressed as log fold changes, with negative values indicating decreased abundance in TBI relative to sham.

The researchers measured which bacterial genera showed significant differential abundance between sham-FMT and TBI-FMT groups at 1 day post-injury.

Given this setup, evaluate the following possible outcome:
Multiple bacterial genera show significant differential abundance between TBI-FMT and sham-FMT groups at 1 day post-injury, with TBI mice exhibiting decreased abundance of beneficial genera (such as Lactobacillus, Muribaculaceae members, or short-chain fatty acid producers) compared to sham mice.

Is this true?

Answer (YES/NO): YES